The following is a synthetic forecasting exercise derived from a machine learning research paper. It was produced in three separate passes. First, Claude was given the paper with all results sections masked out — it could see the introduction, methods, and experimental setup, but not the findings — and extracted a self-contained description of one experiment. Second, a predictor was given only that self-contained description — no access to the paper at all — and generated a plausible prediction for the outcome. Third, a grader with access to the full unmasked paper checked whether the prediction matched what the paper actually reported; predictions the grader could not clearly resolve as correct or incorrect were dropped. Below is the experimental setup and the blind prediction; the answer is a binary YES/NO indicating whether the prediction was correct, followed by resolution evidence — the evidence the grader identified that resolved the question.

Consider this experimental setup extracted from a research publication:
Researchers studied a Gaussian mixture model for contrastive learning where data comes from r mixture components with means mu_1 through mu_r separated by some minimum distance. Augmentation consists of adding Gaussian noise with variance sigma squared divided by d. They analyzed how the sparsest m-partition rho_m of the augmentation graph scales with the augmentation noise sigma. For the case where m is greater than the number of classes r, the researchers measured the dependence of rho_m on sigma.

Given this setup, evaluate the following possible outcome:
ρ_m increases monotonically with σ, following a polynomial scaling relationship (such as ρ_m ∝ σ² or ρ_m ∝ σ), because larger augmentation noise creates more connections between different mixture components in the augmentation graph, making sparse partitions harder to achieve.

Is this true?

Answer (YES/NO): YES